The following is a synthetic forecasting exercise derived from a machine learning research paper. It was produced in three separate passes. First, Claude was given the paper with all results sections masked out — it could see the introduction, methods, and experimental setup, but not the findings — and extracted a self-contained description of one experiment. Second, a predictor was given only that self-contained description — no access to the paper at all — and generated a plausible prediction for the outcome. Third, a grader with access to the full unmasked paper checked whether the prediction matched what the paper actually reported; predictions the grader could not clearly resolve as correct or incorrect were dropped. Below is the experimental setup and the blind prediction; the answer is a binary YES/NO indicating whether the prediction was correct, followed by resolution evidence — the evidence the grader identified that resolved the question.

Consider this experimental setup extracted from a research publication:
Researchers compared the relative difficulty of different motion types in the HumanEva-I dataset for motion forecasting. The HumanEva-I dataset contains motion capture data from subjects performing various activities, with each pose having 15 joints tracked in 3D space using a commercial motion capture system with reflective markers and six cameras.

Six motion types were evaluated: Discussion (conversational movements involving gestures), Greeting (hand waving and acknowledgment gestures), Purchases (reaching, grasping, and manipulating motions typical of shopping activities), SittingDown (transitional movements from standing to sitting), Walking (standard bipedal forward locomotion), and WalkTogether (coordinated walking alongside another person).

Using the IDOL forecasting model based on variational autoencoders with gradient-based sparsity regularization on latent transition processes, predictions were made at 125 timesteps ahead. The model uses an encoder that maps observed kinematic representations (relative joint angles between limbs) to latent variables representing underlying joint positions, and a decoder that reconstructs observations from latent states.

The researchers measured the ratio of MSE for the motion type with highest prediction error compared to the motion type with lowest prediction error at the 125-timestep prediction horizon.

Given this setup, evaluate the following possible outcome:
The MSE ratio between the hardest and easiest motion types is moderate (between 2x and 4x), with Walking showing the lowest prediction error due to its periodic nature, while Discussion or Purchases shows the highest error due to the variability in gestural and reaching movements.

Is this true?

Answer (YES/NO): NO